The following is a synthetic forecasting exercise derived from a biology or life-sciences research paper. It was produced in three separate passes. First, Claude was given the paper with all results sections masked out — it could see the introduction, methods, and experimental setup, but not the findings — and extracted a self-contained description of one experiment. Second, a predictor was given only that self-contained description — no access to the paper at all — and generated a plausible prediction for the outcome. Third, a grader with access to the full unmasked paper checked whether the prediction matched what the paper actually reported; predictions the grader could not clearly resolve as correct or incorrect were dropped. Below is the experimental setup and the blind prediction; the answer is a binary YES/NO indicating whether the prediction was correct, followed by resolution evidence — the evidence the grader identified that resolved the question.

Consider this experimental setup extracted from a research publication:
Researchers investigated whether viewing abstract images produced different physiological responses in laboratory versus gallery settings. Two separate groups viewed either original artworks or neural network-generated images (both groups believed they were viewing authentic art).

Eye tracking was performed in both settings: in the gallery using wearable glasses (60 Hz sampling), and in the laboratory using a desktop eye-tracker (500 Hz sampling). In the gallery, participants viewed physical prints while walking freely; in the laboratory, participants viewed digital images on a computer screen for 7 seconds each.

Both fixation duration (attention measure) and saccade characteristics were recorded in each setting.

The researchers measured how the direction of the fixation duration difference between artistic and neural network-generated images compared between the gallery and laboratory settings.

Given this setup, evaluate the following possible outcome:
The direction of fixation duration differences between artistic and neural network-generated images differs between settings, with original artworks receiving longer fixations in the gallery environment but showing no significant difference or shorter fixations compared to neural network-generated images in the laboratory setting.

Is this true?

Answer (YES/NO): NO